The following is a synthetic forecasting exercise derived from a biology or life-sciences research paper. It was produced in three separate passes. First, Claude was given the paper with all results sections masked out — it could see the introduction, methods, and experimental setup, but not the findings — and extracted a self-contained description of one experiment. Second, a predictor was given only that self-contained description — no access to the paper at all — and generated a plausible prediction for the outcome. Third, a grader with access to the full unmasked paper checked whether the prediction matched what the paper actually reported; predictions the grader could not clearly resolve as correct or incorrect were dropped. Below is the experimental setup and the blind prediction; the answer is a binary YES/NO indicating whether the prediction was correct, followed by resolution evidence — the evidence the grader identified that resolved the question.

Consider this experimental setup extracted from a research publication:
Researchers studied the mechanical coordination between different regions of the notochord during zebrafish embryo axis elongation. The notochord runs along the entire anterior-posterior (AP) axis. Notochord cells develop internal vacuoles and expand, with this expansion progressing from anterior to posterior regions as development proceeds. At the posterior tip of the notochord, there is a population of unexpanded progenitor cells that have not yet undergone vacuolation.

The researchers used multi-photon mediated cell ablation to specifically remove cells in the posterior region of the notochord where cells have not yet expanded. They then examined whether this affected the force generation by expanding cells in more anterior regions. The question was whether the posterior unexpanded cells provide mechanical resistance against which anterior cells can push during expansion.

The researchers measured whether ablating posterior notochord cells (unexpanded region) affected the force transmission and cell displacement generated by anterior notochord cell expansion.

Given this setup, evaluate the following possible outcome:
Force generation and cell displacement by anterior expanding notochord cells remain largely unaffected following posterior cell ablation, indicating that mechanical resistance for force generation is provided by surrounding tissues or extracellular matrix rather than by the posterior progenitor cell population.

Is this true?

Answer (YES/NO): NO